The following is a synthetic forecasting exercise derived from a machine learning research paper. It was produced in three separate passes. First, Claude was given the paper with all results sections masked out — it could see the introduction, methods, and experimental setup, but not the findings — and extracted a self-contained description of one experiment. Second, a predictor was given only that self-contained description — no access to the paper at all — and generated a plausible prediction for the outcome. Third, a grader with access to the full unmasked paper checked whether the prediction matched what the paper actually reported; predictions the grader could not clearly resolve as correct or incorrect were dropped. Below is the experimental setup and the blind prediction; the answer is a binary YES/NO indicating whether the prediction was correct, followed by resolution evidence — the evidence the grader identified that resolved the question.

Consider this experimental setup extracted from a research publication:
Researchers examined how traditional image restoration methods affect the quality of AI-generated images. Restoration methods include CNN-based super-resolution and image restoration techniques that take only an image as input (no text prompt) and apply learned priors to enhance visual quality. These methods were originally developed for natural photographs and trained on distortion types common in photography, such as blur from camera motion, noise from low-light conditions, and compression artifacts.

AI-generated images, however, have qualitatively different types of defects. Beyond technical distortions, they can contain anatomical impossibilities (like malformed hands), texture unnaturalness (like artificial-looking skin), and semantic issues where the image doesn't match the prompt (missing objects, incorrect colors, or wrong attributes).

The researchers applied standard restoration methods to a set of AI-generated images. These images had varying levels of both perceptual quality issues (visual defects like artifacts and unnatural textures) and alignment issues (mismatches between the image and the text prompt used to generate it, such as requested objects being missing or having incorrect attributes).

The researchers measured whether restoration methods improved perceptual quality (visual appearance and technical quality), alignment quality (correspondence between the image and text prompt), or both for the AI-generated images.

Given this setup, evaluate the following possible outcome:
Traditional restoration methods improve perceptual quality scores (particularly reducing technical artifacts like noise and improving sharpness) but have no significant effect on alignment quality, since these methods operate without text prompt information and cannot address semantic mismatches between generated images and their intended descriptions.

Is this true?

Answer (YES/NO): NO